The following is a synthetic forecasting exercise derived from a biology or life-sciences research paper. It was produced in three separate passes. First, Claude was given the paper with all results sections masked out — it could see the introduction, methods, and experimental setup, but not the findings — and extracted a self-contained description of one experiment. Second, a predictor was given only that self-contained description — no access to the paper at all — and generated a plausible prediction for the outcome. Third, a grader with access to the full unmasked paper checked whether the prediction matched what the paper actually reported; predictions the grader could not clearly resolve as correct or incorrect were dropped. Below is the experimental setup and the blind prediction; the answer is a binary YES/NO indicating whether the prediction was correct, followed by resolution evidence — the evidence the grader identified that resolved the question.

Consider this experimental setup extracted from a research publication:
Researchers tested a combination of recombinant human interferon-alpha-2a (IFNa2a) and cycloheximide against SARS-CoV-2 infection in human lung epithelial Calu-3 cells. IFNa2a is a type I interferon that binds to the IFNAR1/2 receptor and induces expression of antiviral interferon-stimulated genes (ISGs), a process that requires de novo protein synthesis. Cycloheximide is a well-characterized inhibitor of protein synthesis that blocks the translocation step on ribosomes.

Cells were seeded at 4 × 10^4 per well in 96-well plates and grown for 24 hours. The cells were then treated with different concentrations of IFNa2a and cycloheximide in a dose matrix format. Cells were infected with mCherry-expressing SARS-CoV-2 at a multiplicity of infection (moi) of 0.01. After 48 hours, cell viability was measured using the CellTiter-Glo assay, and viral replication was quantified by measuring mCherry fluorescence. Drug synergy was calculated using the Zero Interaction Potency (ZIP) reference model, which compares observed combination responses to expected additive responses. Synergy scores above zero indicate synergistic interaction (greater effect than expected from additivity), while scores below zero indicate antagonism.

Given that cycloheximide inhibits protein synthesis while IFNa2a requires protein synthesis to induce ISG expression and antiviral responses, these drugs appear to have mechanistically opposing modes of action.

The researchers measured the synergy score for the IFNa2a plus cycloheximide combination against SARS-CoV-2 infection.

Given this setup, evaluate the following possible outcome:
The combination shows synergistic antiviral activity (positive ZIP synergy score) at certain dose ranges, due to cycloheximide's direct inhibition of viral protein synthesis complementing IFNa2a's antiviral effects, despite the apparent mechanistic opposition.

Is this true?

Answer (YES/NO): YES